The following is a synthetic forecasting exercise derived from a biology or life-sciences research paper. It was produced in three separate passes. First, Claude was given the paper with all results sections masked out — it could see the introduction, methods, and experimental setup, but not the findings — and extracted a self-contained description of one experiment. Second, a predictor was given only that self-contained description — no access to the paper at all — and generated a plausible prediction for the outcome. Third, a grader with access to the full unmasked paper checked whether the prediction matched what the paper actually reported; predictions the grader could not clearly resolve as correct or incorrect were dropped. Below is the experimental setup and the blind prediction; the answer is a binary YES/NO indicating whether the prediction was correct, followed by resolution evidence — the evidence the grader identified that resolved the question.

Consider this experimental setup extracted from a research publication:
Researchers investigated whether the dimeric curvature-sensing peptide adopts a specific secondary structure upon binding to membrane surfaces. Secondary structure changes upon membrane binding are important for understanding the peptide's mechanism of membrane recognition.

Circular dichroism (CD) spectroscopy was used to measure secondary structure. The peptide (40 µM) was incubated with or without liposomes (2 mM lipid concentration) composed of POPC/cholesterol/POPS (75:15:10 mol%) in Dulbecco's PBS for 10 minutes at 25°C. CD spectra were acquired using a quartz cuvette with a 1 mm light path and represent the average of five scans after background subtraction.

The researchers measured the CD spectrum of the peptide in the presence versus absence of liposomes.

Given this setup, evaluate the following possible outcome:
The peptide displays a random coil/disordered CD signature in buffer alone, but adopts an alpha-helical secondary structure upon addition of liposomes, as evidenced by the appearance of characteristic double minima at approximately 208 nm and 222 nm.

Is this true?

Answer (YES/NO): NO